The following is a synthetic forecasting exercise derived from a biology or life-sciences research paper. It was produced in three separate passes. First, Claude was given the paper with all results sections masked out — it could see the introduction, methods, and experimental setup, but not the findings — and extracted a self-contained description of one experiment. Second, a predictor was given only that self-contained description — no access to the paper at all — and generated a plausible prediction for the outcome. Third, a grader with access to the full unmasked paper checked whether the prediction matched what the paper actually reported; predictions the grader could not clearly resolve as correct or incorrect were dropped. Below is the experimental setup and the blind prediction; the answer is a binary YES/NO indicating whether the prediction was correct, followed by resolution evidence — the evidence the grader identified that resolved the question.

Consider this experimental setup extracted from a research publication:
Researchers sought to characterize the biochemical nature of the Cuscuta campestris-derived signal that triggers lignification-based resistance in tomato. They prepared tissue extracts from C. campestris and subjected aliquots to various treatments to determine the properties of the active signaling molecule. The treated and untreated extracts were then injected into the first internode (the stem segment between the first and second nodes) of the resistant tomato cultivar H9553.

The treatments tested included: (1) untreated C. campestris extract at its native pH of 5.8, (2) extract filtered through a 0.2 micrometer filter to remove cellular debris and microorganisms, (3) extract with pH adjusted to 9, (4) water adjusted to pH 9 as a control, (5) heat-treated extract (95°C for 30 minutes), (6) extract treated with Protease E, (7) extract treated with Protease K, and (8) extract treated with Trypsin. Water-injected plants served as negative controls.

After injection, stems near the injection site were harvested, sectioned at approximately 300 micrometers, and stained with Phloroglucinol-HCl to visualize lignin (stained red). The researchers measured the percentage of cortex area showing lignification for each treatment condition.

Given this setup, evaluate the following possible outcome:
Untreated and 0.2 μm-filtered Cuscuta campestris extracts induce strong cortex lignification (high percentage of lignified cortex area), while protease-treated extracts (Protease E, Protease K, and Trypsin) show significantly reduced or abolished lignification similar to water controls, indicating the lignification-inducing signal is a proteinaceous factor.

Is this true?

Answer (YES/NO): YES